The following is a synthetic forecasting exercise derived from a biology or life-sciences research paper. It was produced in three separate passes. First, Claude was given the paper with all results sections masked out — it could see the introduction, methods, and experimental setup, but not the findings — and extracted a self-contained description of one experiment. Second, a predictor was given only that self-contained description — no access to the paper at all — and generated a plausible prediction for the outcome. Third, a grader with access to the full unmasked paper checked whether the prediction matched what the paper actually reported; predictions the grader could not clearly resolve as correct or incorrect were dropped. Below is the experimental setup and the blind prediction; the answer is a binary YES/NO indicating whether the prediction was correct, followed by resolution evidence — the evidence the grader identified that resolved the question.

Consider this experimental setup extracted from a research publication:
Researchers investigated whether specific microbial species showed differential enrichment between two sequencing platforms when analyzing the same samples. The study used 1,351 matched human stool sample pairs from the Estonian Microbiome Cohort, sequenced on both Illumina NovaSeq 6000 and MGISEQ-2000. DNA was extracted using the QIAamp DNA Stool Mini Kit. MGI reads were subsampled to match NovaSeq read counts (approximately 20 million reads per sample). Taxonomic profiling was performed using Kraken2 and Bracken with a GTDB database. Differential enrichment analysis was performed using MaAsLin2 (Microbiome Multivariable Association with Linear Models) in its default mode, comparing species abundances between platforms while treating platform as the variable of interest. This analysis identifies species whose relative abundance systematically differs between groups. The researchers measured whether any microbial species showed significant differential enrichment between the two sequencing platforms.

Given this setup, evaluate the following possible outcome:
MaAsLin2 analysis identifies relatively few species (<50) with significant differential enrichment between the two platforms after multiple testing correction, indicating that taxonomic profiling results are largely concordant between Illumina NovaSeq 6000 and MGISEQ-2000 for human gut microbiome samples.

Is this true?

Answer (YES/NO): YES